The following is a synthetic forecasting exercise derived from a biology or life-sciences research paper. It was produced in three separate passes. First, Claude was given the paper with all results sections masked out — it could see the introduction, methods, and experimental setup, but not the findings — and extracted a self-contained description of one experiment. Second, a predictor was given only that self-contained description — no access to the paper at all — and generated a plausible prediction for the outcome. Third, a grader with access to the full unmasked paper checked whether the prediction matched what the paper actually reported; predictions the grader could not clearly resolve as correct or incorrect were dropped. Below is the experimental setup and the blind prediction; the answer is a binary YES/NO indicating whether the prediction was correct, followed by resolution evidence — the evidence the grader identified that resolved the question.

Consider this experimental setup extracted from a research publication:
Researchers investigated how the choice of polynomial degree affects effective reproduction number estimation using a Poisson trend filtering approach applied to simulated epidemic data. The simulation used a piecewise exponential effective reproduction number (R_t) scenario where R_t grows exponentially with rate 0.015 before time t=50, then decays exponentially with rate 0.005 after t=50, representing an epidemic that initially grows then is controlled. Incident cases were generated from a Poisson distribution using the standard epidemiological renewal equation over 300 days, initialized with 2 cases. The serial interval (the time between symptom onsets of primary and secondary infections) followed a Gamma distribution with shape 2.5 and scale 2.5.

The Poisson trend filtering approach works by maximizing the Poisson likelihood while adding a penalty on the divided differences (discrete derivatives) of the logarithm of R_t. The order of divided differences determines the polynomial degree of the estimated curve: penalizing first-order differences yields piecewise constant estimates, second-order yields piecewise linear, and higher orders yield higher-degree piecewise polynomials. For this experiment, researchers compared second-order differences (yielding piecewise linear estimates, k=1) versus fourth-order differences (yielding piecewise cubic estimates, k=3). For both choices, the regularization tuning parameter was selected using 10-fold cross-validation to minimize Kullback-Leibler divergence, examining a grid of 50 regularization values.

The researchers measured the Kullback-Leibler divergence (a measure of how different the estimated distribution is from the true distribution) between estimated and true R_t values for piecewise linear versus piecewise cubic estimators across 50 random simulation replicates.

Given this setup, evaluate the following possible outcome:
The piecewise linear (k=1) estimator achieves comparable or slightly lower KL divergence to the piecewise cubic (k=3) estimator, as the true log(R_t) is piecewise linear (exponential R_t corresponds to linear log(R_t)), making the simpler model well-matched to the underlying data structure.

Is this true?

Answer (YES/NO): YES